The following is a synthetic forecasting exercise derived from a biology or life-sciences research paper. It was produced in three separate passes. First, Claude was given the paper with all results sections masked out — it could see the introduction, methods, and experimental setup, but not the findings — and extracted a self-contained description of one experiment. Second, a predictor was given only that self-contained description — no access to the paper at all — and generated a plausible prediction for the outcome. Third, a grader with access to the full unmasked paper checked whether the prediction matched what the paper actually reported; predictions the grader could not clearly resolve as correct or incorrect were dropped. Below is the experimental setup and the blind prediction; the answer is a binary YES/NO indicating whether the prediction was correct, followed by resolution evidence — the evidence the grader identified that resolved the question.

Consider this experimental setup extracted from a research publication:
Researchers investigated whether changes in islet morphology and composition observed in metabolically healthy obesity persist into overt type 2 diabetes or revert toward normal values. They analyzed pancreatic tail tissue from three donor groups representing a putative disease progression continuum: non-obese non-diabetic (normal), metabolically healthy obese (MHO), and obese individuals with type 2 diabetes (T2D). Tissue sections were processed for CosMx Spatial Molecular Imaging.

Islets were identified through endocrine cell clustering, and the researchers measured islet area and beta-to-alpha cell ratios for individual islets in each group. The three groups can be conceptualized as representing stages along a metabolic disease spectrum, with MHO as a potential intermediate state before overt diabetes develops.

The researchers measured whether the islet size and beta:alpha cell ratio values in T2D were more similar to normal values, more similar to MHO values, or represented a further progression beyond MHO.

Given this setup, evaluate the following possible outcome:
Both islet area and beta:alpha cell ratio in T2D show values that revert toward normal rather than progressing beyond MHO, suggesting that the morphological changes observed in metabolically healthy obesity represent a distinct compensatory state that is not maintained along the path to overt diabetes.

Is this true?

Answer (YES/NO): YES